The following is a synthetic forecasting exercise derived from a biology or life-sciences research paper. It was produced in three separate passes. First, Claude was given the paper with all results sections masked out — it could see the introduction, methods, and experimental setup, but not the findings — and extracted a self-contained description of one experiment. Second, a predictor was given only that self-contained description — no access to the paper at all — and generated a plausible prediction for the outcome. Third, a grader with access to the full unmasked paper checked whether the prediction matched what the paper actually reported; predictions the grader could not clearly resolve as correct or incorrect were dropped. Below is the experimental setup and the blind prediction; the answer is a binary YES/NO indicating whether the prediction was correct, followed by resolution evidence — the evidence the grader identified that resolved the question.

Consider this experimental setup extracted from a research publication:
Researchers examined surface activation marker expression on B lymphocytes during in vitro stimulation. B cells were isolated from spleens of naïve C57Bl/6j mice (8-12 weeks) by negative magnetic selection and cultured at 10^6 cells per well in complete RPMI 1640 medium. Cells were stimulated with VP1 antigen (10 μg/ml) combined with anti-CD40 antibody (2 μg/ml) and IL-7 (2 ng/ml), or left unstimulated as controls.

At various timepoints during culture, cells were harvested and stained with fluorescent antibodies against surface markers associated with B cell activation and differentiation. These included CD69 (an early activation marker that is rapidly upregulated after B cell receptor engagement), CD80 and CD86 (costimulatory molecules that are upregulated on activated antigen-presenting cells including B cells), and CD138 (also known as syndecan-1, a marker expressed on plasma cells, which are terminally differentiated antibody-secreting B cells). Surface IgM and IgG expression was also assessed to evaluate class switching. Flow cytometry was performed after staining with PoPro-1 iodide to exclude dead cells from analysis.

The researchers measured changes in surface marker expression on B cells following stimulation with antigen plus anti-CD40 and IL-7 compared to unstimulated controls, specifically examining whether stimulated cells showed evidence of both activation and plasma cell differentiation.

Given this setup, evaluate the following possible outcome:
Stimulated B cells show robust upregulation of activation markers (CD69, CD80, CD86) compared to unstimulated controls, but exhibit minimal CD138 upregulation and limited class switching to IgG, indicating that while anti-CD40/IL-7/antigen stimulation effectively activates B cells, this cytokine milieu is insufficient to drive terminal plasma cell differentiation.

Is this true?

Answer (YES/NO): NO